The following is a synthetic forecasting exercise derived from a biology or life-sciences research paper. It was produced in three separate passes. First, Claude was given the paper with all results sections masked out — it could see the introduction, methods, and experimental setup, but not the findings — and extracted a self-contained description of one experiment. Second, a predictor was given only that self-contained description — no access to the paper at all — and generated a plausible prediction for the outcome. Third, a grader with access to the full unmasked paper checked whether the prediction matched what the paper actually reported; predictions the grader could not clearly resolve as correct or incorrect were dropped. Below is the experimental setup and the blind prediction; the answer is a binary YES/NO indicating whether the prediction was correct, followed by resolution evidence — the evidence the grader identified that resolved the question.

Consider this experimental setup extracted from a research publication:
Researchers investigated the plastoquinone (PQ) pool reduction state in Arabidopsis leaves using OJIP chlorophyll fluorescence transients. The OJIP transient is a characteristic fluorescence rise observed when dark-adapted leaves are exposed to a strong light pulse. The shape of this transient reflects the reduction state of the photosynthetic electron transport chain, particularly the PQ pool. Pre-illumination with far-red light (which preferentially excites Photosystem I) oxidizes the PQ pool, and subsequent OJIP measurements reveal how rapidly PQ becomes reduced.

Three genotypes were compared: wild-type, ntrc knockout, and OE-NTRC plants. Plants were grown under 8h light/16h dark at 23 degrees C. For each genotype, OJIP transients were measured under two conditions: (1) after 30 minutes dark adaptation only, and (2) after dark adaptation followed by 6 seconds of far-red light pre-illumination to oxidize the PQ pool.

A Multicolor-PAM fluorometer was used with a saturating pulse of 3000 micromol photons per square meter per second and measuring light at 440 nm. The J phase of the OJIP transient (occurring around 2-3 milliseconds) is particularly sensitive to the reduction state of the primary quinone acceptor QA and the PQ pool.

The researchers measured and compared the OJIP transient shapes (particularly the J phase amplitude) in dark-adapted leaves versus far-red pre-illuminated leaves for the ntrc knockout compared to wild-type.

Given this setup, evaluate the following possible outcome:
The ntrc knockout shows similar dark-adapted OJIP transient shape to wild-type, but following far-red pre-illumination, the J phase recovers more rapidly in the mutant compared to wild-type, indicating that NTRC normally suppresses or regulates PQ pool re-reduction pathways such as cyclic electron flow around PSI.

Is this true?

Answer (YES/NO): NO